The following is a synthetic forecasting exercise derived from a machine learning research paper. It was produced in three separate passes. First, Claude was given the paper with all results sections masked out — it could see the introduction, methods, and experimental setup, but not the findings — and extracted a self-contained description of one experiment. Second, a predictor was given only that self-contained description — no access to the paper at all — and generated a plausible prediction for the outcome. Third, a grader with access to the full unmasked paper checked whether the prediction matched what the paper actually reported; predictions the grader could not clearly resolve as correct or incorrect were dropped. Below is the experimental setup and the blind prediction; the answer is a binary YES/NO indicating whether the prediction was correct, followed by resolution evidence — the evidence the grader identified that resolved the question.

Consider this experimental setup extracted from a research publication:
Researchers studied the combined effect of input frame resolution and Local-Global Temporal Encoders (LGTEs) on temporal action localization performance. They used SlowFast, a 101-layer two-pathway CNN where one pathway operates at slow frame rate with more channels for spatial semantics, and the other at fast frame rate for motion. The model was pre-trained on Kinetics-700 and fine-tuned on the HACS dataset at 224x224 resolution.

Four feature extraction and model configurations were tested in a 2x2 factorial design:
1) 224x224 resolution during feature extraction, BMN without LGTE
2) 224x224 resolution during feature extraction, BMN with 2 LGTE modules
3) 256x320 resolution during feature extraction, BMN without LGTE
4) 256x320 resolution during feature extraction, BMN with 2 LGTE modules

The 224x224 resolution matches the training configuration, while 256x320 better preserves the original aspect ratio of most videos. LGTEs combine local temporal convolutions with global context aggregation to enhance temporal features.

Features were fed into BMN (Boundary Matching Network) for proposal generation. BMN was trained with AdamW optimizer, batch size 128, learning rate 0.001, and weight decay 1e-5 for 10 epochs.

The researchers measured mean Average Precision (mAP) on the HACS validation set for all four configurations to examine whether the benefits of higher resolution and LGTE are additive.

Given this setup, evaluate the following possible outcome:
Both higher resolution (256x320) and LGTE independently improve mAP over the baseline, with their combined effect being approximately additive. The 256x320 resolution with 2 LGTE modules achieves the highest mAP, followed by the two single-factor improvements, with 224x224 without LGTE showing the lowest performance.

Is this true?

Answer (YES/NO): YES